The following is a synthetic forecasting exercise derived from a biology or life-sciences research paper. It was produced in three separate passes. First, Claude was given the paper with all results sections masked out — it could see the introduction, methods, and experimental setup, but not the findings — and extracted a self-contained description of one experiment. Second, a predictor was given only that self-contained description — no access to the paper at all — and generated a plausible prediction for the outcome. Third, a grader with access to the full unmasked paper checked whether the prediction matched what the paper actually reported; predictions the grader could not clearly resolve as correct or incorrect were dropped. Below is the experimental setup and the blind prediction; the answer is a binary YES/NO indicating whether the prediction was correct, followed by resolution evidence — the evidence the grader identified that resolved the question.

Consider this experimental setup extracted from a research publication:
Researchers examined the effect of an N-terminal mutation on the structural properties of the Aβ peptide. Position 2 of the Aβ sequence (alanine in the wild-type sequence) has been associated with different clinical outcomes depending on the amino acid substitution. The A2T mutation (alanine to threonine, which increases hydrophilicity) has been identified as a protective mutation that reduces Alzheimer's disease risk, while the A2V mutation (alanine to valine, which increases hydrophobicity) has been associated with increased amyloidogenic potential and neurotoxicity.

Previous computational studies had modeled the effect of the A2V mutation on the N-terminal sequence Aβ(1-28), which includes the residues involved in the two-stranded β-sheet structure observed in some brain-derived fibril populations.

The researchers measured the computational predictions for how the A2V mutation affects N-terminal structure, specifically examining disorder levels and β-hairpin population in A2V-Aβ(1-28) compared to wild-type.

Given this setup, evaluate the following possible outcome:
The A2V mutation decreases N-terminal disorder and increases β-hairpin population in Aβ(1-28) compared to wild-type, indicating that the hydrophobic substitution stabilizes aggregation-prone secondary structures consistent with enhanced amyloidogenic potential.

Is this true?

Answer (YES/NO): YES